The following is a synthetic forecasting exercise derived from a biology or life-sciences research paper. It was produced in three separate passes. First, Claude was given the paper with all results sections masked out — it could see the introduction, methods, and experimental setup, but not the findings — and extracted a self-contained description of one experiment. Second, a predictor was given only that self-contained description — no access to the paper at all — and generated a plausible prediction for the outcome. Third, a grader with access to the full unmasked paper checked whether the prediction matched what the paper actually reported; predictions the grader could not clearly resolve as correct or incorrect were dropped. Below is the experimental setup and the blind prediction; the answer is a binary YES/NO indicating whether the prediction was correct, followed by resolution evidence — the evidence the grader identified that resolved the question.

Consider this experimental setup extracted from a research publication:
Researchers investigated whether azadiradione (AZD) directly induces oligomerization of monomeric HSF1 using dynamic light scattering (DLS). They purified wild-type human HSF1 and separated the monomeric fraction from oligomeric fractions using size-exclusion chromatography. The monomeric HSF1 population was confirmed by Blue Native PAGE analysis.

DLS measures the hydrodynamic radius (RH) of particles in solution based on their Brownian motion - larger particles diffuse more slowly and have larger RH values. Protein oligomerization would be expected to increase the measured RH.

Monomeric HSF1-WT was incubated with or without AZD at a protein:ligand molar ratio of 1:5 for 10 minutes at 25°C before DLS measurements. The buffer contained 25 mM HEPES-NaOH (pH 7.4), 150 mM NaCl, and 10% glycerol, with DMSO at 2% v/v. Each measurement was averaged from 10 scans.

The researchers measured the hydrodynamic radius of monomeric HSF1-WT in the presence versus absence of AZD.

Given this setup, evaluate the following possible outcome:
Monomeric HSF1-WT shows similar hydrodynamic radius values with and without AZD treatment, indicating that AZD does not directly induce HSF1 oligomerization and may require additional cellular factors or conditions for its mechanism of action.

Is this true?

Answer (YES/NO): NO